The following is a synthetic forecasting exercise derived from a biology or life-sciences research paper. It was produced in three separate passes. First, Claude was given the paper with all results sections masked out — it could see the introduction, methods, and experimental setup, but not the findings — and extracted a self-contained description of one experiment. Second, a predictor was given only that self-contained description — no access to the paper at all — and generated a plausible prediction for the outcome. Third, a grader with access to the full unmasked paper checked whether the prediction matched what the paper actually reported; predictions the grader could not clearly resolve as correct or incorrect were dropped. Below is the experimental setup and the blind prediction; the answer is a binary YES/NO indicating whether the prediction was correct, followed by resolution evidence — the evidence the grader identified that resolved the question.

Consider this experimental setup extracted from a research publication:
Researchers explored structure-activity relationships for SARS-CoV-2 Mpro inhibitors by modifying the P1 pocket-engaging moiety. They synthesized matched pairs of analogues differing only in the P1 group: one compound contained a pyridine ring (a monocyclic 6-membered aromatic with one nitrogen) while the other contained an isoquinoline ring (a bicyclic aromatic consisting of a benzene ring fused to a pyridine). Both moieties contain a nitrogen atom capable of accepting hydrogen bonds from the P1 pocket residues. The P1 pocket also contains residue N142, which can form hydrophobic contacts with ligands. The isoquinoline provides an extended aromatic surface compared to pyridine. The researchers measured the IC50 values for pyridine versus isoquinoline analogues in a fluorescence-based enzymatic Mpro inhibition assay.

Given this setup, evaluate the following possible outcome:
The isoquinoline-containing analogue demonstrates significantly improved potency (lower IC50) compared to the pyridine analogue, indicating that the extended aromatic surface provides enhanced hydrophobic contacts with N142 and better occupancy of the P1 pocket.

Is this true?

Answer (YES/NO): YES